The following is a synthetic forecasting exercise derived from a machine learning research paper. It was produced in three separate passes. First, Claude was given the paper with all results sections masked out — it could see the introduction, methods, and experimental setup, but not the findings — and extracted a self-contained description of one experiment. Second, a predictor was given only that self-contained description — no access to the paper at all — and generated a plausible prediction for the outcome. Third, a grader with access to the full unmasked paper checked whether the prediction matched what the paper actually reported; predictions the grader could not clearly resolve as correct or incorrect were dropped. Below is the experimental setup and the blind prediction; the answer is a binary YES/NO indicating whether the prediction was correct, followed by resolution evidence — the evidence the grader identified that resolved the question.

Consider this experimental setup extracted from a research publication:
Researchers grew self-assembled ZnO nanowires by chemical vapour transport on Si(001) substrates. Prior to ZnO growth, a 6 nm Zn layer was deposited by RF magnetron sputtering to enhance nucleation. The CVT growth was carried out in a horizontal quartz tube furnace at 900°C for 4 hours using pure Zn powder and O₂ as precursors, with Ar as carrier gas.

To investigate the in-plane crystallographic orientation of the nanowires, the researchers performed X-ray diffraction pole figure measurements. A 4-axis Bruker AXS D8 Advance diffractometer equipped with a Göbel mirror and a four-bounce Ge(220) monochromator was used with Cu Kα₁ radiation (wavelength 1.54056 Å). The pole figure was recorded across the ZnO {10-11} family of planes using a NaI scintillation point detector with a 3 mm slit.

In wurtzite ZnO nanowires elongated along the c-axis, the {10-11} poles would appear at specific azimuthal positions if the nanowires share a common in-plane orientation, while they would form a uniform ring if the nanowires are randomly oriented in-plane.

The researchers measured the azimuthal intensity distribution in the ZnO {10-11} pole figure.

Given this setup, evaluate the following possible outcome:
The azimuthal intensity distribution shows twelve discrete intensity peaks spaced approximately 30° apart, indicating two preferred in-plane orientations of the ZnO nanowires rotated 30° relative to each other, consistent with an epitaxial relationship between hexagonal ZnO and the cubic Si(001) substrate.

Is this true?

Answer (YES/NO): NO